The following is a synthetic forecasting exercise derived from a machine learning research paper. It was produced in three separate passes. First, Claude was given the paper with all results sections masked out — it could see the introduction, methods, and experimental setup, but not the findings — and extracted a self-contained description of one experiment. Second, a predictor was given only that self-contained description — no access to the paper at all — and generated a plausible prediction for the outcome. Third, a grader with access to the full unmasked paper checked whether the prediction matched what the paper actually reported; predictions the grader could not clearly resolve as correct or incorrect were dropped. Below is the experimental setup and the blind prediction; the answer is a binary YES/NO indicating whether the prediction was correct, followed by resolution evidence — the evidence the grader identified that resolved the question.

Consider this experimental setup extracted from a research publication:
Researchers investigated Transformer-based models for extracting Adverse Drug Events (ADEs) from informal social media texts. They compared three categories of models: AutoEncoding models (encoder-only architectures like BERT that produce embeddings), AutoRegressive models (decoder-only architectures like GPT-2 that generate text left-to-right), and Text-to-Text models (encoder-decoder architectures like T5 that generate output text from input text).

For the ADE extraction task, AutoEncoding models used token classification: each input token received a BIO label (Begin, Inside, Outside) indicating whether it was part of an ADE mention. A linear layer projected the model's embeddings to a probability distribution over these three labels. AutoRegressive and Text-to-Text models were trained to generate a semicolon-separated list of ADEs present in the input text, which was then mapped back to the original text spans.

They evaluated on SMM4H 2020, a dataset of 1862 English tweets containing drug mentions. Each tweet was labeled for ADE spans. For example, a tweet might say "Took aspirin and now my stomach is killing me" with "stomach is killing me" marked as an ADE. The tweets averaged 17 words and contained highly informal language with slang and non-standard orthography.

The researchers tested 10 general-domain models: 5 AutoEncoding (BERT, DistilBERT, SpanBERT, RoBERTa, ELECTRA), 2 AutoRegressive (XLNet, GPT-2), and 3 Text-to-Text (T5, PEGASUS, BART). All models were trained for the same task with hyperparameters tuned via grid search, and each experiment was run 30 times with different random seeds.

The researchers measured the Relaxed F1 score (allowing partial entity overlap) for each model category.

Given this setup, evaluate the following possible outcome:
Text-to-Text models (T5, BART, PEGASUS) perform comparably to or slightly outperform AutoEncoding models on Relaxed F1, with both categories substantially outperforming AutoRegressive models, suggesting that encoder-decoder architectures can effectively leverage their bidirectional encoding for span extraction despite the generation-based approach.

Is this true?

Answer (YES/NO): NO